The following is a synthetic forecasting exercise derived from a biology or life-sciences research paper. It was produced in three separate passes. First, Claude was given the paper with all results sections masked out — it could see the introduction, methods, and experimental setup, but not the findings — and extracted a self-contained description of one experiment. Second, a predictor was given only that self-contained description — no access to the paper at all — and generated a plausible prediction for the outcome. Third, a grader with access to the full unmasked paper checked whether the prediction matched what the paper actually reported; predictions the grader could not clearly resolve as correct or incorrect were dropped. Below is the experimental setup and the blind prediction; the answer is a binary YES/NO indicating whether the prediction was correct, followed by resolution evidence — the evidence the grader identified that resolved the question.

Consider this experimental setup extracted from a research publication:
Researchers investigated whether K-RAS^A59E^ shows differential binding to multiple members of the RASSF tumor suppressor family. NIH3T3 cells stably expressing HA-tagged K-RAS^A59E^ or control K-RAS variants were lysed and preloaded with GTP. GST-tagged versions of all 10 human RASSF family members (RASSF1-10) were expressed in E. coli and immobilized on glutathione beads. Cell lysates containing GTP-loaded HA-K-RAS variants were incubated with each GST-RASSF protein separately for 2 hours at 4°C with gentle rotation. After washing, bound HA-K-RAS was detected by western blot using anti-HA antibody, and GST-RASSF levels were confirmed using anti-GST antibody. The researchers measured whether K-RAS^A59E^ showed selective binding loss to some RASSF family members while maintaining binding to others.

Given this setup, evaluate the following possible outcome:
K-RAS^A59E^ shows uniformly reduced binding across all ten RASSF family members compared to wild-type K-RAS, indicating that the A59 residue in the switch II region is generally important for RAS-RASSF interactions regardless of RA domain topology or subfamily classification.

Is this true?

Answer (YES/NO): NO